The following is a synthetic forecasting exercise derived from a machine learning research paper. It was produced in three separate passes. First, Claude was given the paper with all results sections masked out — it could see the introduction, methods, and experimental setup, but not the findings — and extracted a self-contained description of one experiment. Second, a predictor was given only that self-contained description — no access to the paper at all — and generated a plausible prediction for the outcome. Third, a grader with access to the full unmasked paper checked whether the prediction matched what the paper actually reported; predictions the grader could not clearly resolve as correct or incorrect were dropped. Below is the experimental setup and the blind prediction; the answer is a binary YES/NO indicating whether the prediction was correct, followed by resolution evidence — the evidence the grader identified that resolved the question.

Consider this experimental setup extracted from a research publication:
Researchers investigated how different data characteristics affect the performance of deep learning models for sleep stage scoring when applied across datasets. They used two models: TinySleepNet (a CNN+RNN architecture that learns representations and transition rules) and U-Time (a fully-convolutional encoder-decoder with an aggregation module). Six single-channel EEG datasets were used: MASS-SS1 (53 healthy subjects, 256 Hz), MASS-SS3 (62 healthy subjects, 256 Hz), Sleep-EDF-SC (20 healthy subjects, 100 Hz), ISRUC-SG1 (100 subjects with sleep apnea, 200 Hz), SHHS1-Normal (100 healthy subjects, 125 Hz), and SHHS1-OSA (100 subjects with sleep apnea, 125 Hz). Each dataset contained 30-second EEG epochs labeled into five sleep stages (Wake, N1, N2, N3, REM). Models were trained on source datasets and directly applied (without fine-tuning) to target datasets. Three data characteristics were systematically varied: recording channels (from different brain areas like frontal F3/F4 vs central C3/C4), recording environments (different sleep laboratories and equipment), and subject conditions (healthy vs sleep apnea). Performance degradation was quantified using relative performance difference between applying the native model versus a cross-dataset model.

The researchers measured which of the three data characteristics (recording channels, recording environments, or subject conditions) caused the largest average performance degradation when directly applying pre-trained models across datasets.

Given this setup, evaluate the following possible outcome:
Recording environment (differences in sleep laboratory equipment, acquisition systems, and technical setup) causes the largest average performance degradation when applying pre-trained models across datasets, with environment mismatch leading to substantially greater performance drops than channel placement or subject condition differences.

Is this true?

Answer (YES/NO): YES